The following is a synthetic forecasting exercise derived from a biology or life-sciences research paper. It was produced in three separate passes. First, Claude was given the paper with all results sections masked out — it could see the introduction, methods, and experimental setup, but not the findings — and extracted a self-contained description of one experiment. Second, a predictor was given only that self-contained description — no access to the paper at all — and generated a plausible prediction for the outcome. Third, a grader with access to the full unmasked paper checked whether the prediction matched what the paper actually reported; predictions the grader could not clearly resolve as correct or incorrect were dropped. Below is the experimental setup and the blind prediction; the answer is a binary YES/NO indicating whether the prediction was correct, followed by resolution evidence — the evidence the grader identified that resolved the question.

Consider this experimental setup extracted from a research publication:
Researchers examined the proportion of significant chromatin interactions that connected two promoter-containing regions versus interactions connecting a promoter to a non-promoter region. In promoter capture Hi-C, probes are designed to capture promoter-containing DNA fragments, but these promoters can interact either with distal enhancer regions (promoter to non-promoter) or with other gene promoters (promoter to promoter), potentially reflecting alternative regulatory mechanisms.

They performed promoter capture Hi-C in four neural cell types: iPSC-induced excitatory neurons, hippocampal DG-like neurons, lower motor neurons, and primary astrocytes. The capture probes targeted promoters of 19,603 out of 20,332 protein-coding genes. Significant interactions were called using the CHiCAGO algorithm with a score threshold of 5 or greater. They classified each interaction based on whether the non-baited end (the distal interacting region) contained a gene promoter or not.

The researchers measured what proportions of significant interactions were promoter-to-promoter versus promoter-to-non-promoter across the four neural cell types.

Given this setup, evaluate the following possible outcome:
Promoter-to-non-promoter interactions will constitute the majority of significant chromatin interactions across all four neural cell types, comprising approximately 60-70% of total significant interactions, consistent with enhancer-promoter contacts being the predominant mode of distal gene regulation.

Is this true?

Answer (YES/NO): YES